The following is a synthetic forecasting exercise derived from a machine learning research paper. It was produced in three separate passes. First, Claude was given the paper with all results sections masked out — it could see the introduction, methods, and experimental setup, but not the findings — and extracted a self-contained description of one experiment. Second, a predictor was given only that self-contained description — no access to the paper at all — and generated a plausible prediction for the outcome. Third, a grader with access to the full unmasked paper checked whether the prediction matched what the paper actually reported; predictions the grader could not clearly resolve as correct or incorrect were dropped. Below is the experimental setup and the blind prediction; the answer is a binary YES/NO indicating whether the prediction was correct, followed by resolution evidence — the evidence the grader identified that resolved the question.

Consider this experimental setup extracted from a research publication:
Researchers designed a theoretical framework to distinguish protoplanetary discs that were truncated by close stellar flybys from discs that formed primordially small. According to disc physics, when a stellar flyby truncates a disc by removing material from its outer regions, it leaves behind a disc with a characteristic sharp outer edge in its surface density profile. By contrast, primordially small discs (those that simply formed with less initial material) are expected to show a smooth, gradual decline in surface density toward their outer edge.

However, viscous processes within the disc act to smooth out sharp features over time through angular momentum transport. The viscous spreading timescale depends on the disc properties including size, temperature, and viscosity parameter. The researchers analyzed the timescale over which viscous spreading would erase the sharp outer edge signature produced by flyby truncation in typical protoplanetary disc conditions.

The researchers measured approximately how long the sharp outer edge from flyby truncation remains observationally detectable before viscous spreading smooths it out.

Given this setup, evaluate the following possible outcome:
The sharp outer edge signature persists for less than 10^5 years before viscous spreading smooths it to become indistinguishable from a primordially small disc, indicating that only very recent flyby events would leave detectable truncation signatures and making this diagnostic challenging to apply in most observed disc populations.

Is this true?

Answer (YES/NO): NO